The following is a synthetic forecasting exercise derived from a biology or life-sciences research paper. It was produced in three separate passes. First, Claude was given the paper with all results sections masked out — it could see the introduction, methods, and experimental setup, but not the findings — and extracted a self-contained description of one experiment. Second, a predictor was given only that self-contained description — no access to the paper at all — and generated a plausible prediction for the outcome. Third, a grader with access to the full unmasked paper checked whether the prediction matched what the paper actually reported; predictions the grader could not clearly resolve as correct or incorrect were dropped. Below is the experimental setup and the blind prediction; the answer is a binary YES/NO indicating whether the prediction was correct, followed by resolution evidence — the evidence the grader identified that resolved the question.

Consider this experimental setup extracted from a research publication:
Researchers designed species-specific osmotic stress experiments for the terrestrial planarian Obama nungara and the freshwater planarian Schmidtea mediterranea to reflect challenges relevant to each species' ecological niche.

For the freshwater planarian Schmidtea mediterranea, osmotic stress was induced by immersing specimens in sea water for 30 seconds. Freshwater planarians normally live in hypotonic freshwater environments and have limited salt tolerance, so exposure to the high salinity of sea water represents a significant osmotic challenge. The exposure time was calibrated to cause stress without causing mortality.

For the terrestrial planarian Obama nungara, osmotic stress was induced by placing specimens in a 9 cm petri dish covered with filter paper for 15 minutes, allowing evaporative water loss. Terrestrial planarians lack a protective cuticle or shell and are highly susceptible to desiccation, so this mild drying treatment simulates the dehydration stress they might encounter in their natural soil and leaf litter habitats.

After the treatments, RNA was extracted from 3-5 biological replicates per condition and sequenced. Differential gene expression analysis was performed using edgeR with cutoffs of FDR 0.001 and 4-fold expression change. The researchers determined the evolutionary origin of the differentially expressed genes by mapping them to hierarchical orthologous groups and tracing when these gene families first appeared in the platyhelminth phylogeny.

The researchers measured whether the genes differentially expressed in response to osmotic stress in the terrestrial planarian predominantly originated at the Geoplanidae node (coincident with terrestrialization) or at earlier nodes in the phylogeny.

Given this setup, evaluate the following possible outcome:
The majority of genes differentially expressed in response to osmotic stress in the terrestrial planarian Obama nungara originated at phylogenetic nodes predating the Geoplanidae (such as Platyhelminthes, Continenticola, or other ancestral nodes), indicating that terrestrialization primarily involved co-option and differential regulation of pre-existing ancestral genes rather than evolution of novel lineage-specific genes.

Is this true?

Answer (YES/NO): YES